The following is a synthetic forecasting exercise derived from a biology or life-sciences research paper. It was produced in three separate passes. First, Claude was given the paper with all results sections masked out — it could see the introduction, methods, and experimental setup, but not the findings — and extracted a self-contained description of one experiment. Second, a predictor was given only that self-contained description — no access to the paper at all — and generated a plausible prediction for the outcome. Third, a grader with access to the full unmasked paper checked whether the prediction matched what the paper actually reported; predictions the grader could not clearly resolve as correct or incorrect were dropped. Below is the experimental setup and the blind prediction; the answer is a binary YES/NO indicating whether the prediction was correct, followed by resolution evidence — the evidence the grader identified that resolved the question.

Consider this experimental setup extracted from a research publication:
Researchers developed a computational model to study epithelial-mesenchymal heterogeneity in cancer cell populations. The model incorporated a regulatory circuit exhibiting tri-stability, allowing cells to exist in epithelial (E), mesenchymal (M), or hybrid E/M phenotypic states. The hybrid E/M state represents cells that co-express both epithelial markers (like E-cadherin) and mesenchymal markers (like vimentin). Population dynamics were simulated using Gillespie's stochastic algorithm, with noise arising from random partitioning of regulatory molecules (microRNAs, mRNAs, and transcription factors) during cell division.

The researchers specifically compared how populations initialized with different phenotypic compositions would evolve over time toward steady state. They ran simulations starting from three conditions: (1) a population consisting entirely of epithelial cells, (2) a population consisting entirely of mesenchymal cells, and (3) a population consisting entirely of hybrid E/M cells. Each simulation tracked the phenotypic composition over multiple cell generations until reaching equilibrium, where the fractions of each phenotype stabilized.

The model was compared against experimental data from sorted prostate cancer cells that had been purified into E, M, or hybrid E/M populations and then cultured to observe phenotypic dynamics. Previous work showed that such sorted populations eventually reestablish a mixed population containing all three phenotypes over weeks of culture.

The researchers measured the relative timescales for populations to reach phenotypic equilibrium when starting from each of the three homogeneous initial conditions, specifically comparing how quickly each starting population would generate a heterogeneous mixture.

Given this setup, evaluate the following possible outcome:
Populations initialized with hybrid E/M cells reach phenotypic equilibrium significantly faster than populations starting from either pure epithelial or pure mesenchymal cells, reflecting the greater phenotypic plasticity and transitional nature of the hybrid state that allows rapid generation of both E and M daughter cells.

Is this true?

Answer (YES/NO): YES